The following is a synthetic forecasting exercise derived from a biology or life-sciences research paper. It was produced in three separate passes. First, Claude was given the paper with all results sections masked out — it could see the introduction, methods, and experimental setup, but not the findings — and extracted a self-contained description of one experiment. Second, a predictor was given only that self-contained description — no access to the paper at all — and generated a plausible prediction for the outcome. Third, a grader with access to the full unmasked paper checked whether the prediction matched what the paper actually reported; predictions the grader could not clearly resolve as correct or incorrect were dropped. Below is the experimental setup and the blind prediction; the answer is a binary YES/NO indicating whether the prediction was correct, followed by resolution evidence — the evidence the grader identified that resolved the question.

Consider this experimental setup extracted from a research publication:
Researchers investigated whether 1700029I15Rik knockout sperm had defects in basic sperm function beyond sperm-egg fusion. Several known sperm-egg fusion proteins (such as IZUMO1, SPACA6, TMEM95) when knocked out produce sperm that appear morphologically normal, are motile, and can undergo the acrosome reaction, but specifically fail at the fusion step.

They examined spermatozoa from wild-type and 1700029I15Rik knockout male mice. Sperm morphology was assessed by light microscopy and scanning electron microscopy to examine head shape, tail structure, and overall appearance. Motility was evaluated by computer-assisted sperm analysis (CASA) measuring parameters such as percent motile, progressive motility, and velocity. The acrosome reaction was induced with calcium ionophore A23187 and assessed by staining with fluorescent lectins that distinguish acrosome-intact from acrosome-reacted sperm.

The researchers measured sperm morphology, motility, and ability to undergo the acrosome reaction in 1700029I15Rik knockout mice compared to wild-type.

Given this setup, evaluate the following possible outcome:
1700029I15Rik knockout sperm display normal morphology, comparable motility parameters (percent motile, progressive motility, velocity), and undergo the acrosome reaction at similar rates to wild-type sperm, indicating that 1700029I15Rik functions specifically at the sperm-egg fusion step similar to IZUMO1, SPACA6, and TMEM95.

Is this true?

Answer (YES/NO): YES